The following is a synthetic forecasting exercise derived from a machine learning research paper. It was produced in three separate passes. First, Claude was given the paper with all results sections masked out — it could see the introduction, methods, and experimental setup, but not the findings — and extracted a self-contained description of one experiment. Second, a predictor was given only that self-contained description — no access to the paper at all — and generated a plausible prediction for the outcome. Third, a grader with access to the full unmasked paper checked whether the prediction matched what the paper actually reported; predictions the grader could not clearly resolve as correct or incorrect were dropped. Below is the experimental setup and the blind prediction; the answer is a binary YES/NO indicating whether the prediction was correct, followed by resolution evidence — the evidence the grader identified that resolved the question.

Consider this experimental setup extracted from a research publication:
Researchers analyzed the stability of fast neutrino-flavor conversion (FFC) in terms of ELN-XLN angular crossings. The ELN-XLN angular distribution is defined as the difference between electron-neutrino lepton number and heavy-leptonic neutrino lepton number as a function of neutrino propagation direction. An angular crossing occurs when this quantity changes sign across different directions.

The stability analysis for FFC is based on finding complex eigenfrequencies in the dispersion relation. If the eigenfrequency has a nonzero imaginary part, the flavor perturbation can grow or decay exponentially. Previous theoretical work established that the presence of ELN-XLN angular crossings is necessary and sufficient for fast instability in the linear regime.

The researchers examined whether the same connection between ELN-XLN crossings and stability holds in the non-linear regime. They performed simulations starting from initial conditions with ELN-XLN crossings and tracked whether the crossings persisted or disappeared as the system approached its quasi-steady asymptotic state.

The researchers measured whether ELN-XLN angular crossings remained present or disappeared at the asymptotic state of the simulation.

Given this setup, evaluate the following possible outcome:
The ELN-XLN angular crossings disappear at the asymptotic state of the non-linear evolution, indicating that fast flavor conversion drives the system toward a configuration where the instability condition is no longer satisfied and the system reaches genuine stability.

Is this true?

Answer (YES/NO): YES